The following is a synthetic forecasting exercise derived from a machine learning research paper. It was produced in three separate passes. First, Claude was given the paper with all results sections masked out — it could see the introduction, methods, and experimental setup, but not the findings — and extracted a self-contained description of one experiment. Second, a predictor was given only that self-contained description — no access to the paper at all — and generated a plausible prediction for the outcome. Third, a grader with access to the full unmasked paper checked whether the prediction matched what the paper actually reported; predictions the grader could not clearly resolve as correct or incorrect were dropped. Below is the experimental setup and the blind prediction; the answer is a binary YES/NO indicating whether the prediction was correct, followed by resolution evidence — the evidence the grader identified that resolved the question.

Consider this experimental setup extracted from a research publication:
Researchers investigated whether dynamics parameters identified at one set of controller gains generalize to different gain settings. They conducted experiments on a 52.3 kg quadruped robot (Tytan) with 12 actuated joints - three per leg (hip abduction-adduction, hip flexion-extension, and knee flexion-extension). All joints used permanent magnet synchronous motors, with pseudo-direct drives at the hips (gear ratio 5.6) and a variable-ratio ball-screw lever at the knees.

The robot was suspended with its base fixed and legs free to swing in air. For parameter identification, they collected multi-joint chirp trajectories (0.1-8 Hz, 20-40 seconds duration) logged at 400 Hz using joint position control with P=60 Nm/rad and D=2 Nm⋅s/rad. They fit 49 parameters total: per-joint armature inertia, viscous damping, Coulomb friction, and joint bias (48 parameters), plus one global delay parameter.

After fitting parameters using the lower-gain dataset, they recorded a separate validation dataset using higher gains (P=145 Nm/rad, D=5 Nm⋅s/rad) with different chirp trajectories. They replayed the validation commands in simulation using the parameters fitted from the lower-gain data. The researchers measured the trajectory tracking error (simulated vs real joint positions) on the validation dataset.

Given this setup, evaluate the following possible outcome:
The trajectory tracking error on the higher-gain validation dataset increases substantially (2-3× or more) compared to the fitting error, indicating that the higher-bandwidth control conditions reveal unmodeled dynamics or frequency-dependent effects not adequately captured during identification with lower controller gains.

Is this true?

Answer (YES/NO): NO